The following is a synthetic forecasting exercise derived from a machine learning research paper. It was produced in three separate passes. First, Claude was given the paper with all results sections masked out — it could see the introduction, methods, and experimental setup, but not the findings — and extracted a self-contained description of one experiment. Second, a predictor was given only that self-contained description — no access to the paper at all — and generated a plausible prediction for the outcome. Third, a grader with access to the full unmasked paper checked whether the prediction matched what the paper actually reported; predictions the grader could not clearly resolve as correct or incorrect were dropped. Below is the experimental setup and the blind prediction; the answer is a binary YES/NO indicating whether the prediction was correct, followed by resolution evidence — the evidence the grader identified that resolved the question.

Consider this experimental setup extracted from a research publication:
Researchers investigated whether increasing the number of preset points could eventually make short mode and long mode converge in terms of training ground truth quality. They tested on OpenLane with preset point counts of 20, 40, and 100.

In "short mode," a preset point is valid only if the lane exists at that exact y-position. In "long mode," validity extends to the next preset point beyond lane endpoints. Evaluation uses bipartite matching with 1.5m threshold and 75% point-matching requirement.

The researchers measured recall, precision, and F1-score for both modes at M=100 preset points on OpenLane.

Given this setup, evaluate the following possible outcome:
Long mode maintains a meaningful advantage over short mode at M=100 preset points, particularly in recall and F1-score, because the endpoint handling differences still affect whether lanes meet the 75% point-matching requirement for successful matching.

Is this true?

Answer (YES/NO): NO